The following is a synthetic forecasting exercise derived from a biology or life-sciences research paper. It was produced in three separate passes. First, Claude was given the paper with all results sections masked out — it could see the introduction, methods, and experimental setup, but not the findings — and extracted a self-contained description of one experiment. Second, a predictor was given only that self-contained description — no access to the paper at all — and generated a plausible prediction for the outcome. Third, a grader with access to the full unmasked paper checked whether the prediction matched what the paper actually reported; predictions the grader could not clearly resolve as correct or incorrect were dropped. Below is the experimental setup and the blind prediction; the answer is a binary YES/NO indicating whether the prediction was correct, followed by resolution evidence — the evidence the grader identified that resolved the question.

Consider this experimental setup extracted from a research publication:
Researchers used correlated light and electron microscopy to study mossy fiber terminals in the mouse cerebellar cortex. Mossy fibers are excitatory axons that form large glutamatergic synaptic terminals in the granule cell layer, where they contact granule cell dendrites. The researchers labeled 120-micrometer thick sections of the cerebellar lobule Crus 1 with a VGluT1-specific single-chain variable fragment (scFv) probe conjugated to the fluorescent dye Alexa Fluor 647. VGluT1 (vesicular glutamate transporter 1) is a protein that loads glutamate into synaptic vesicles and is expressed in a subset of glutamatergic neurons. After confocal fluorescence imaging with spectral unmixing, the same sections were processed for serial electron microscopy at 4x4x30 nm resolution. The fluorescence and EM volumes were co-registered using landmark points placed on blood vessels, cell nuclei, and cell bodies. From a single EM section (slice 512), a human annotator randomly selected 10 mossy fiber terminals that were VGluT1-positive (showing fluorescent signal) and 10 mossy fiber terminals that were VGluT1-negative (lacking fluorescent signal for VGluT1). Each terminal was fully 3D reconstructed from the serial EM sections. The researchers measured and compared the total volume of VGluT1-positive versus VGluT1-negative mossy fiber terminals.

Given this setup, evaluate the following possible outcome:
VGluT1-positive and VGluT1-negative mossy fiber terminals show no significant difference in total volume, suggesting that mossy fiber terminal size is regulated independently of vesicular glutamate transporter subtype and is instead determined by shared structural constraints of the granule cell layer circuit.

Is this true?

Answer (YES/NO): NO